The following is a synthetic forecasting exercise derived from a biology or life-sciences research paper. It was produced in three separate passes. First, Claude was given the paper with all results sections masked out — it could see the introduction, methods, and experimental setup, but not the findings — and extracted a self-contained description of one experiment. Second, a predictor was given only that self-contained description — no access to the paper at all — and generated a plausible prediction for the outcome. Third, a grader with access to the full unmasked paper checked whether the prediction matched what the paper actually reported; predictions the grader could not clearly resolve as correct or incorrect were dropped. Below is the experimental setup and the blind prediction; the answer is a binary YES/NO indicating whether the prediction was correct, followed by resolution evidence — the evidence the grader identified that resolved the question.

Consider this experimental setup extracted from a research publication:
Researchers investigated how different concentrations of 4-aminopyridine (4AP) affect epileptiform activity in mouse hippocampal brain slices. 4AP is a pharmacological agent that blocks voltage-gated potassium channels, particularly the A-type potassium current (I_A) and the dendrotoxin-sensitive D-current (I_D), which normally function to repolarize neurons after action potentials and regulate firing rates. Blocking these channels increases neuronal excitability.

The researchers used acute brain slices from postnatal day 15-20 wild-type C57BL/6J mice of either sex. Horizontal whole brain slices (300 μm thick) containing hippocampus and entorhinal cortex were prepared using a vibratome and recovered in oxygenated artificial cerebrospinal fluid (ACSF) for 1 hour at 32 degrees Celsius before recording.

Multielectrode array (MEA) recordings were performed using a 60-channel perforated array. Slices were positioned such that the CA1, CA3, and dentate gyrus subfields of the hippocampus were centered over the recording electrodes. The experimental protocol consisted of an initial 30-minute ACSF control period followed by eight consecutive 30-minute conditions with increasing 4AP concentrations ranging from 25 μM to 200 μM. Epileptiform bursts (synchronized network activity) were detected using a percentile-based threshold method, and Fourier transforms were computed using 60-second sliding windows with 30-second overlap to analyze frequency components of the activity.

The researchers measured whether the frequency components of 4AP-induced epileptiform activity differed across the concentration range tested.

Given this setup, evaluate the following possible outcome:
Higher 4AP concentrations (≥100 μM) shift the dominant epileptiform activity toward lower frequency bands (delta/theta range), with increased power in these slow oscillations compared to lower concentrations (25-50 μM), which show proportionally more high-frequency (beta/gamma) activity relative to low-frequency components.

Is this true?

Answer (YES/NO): NO